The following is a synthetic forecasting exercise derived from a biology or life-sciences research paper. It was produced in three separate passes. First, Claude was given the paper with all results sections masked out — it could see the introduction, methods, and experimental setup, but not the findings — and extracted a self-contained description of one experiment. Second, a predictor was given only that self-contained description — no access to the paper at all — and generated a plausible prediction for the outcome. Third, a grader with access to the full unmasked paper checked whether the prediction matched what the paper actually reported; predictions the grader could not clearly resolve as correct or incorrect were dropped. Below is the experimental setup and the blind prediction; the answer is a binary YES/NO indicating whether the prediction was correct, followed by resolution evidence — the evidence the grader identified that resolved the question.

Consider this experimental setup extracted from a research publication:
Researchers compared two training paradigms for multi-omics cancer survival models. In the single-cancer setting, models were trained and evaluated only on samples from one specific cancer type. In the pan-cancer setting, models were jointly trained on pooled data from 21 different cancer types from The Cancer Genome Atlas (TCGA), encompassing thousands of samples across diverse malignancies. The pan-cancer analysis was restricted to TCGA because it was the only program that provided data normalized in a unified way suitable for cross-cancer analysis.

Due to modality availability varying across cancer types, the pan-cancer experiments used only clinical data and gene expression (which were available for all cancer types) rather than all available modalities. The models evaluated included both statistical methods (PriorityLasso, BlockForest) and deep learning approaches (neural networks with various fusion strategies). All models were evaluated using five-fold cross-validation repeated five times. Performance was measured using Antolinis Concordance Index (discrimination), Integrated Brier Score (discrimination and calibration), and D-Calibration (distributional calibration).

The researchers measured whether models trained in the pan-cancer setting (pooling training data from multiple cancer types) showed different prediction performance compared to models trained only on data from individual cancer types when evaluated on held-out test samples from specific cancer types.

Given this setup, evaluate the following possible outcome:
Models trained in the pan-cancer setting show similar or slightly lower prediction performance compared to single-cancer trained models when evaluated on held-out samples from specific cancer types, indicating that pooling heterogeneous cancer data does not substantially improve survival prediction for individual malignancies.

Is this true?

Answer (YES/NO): NO